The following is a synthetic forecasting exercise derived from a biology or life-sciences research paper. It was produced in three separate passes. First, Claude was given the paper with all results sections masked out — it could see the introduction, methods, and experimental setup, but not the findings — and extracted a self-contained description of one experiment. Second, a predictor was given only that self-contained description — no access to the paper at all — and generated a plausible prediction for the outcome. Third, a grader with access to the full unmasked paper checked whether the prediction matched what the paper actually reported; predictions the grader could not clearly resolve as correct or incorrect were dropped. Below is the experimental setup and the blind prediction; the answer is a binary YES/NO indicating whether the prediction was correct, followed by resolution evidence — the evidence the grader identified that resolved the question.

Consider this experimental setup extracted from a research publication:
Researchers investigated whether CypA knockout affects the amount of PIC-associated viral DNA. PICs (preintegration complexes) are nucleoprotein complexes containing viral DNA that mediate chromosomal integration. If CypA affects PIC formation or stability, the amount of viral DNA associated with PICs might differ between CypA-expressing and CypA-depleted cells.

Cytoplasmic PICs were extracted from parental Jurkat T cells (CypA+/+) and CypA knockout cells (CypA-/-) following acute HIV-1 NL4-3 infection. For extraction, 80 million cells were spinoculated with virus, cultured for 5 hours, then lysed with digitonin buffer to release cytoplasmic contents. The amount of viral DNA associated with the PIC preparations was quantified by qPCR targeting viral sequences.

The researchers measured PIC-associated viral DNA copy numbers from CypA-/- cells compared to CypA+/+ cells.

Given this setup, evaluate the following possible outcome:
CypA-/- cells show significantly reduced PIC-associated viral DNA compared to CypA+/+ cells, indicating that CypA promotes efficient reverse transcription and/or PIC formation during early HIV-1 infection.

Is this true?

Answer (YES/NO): NO